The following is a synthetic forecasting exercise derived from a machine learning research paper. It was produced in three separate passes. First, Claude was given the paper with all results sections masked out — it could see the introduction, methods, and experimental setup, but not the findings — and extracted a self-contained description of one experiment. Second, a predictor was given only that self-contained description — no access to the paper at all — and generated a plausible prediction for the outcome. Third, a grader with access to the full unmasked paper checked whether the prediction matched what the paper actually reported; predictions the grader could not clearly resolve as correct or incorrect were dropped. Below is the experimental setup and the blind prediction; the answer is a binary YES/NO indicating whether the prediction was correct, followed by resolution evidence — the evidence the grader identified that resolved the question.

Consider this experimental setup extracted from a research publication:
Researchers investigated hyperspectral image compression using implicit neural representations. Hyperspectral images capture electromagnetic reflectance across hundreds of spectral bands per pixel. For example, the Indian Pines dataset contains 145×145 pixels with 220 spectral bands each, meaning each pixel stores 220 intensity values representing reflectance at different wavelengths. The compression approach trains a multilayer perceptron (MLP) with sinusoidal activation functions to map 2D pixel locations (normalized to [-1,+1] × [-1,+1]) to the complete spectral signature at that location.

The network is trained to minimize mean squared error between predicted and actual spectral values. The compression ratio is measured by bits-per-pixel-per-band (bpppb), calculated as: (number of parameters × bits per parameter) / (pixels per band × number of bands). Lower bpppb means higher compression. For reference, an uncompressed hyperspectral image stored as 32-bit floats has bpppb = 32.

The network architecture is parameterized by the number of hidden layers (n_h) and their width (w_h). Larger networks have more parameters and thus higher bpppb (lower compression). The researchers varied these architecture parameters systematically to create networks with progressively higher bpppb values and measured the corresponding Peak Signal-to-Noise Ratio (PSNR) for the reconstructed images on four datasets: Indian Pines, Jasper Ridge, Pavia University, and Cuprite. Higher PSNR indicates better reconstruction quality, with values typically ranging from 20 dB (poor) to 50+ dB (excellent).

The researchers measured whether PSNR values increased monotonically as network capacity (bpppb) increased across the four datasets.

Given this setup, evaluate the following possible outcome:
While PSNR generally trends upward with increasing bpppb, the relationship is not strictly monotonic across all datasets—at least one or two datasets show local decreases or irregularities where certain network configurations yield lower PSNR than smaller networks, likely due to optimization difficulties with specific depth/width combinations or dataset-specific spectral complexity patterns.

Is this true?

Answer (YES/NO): YES